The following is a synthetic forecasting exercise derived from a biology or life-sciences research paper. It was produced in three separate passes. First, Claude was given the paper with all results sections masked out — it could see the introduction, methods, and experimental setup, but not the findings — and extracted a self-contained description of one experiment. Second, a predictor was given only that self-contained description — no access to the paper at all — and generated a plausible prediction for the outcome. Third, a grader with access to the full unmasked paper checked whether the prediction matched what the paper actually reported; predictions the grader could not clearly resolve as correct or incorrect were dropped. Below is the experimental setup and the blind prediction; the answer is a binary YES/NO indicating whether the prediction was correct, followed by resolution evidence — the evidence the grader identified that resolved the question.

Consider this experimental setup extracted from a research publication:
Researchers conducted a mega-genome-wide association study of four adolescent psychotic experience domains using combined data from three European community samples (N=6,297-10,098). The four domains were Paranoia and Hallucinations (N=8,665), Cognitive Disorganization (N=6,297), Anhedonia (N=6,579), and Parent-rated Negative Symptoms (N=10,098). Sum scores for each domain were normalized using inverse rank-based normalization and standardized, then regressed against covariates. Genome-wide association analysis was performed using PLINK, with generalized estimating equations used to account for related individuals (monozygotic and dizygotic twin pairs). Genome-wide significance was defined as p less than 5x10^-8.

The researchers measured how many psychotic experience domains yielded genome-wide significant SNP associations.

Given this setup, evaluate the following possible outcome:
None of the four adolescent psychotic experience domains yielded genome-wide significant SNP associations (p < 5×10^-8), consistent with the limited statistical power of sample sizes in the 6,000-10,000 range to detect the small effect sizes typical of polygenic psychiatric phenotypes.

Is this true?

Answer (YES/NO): NO